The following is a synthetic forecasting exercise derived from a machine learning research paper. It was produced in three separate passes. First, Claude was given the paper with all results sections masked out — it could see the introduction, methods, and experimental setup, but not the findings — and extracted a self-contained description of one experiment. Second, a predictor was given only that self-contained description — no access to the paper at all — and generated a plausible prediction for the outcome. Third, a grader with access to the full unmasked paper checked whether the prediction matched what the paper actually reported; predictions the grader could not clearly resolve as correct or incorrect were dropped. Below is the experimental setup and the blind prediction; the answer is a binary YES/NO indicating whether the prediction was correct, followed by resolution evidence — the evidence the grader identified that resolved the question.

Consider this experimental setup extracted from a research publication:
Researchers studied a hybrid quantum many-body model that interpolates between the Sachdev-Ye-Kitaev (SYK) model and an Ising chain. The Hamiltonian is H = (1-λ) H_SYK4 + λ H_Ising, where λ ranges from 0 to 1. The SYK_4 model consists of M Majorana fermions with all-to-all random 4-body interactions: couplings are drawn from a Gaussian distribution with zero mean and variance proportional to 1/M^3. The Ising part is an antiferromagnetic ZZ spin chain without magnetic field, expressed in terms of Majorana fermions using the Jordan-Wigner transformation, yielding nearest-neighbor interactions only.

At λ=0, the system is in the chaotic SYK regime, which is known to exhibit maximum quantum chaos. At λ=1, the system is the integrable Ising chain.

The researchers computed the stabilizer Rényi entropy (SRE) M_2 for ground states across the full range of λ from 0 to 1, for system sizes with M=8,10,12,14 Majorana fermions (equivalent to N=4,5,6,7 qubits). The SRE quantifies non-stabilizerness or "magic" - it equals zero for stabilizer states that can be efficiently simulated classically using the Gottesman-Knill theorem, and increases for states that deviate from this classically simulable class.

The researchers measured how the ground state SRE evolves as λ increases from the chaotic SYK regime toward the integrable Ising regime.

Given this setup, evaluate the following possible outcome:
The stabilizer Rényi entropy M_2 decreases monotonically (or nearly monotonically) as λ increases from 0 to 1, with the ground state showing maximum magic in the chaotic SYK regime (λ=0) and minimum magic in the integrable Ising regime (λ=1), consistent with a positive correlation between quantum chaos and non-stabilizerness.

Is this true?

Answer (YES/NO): NO